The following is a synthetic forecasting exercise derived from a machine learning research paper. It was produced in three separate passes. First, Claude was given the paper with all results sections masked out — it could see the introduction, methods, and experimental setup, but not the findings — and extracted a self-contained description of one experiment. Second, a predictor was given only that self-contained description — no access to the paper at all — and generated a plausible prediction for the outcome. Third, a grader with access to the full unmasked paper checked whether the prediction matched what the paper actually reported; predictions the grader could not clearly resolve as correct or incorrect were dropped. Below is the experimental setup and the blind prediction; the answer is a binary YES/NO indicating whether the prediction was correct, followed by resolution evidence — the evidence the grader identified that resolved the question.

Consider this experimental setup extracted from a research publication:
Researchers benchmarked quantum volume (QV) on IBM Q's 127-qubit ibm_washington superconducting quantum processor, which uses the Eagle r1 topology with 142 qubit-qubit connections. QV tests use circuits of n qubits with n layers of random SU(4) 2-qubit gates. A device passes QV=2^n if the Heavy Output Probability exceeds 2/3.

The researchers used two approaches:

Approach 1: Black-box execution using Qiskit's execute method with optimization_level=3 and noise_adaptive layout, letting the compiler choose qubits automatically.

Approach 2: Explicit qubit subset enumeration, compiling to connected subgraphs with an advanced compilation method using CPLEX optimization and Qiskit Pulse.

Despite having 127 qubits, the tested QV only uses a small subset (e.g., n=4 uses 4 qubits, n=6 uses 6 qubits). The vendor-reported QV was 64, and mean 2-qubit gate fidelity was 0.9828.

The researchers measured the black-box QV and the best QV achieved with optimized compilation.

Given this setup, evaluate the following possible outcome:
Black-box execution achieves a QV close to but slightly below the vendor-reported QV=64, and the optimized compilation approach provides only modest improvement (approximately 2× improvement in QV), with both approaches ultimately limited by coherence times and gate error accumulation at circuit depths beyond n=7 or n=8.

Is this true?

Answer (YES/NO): NO